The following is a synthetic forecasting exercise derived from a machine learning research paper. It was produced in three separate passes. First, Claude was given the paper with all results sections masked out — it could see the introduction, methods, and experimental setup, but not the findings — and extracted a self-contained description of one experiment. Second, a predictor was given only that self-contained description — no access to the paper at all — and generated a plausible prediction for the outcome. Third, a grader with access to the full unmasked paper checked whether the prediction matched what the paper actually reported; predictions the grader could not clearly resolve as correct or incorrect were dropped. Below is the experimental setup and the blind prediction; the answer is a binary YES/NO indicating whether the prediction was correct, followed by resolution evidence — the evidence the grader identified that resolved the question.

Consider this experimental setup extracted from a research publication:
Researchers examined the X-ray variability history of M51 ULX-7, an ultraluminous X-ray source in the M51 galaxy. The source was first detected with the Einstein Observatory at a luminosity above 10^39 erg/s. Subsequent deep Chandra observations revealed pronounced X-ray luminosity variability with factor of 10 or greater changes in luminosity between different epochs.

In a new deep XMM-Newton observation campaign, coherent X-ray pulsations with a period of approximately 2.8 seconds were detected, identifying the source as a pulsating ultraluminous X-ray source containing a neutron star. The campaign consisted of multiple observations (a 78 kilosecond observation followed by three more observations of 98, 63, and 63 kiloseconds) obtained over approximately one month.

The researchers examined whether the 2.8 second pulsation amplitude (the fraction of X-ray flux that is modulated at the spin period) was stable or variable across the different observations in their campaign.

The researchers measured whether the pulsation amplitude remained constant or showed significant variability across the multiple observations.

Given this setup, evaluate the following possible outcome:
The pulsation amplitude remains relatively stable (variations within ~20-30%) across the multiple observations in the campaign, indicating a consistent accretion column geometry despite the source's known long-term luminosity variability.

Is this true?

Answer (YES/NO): NO